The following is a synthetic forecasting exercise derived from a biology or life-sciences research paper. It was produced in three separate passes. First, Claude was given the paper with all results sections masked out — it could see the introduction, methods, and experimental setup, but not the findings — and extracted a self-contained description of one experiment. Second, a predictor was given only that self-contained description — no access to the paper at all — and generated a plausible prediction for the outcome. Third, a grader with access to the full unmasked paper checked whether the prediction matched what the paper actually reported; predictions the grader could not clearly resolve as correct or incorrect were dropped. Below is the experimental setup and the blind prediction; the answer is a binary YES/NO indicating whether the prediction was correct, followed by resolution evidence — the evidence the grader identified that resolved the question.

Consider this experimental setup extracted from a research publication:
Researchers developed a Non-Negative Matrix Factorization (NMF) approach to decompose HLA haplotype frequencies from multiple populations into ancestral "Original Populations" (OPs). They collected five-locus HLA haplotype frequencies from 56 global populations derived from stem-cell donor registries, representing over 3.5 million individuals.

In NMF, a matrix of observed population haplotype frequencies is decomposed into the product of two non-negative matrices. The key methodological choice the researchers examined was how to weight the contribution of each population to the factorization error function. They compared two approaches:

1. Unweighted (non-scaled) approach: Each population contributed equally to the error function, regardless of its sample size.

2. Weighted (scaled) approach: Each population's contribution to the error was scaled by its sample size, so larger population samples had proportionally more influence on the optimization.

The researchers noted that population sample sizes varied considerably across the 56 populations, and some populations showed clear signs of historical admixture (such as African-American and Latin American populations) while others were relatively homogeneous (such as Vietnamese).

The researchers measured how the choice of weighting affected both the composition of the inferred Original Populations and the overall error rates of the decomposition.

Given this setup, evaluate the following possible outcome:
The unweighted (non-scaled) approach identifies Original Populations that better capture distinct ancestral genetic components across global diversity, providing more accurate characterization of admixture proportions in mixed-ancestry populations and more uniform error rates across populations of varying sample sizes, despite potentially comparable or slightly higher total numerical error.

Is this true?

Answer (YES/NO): NO